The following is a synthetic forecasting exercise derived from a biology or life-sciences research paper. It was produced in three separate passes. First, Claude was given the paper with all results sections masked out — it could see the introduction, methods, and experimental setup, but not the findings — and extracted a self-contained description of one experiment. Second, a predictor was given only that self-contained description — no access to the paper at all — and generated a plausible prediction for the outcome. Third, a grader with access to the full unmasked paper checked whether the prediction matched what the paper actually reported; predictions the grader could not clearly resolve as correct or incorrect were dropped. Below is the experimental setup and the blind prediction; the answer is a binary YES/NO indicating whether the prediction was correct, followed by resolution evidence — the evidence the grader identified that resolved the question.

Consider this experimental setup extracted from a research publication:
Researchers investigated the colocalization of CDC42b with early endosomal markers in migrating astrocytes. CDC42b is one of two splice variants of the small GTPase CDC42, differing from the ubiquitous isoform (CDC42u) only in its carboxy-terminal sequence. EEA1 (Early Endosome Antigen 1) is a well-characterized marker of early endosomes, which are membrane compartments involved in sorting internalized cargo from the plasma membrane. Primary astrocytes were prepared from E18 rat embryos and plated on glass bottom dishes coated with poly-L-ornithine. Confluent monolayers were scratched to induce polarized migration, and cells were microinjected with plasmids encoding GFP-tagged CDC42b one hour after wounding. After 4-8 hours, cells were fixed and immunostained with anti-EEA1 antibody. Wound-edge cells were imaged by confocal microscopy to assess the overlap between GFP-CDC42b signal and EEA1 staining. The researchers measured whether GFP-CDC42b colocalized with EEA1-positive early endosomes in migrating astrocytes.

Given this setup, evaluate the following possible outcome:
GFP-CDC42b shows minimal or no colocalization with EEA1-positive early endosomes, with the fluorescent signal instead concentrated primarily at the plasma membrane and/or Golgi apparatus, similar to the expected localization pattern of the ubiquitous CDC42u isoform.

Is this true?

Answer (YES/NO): NO